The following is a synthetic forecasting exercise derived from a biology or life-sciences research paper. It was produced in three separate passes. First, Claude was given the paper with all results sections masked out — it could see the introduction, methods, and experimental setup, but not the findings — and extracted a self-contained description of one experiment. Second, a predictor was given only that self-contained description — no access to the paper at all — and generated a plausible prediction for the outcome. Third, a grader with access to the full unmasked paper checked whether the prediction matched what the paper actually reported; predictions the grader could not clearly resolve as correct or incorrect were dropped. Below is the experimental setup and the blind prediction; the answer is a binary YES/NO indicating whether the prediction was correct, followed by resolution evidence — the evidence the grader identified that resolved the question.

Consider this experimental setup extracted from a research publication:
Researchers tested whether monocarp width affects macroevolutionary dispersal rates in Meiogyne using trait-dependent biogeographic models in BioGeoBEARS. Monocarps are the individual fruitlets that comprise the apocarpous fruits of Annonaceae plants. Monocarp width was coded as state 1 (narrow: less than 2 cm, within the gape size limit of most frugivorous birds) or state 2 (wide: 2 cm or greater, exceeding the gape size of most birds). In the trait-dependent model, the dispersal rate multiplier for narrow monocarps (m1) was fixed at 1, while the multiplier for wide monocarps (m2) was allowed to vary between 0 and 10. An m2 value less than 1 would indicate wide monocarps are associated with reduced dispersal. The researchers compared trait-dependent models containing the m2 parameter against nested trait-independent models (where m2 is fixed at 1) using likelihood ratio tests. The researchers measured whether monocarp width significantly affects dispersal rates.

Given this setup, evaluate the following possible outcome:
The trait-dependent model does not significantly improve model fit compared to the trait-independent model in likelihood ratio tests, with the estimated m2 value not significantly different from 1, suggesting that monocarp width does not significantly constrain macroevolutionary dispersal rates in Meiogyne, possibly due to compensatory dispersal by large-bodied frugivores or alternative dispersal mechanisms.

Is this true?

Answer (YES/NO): NO